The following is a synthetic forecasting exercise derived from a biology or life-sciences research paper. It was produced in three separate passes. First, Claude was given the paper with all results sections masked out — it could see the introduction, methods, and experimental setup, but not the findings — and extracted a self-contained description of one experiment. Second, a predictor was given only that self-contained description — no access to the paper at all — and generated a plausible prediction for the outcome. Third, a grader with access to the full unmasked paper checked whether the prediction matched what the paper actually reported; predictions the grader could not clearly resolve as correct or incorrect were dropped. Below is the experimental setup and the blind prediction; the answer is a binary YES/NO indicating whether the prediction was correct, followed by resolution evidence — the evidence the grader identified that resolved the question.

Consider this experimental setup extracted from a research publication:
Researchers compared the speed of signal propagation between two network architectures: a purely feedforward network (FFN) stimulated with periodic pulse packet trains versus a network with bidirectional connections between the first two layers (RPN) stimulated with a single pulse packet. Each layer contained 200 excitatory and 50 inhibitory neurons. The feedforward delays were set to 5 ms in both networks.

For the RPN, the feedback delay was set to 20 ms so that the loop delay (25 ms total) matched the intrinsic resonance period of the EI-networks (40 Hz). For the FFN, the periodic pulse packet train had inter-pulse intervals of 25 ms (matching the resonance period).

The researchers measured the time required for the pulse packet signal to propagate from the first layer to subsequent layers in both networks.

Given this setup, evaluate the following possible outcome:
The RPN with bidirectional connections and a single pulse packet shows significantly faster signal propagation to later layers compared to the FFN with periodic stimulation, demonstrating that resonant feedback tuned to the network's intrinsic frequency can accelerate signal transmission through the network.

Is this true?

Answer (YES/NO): YES